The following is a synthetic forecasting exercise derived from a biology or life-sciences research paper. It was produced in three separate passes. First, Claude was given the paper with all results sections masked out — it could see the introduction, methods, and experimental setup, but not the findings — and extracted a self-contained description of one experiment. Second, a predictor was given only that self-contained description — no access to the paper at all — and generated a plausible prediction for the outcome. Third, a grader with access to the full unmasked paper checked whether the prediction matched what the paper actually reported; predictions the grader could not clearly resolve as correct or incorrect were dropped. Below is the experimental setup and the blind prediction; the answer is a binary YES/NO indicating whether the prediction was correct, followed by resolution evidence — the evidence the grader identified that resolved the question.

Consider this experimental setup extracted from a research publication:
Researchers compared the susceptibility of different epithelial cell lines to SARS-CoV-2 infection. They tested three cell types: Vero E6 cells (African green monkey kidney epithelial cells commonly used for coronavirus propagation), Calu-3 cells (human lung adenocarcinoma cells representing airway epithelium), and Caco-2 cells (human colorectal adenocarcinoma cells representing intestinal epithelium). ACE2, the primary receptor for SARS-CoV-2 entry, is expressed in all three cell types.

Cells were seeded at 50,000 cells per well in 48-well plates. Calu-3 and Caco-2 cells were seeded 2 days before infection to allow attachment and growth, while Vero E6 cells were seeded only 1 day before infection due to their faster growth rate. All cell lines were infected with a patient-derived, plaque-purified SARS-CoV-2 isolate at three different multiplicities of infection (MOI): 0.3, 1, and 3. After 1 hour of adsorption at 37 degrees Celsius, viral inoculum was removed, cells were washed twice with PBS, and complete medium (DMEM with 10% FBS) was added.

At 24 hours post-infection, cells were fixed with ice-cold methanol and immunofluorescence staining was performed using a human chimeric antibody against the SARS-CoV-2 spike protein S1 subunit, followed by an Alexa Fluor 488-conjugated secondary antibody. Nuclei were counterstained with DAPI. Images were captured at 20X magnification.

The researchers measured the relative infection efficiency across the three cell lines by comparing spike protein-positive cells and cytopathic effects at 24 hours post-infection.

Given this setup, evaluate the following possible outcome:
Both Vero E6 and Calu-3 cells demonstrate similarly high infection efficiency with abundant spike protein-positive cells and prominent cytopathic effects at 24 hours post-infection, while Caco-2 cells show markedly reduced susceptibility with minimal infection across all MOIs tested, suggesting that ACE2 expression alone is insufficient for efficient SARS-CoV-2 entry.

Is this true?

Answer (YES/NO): NO